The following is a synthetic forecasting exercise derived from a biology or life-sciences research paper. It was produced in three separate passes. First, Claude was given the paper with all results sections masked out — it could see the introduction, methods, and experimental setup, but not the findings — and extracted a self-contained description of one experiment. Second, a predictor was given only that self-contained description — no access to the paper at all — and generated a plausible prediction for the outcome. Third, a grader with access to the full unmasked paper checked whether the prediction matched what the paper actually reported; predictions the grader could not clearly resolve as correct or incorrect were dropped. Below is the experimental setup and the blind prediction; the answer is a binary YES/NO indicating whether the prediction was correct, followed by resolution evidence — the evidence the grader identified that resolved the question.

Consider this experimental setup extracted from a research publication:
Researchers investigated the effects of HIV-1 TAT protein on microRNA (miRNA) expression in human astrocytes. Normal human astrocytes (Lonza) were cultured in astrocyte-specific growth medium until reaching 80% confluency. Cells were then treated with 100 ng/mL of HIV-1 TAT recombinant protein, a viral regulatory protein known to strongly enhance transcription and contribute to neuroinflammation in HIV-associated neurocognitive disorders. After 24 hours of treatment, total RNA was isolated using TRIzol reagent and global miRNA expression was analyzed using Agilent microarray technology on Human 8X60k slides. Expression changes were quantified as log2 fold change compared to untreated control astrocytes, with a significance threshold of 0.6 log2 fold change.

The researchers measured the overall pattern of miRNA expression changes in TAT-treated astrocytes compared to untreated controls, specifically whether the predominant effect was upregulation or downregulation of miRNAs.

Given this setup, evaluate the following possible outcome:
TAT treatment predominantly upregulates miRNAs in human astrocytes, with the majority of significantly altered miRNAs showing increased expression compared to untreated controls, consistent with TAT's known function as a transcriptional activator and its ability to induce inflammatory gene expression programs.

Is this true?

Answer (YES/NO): YES